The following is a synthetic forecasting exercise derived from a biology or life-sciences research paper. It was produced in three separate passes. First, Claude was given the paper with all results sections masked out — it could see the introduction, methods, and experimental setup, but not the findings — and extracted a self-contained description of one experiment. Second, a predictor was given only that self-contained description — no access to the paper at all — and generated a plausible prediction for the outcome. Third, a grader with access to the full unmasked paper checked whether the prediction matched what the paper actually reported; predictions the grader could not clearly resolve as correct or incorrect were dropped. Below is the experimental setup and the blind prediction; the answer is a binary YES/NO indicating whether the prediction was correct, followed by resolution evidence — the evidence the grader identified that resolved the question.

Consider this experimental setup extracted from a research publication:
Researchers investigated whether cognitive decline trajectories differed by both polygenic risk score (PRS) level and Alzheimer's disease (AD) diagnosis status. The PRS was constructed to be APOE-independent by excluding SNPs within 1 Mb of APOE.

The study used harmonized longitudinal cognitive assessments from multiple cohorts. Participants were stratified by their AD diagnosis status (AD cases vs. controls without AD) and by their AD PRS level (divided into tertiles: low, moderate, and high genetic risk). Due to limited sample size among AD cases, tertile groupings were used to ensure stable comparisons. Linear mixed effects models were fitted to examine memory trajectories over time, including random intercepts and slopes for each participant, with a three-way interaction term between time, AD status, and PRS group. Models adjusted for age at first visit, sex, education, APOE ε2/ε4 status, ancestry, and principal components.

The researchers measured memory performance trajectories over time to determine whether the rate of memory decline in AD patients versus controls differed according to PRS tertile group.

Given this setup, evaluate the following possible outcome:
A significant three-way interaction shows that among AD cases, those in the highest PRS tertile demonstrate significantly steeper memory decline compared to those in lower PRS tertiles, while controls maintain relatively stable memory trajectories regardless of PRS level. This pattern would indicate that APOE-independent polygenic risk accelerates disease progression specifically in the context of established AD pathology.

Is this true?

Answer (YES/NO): NO